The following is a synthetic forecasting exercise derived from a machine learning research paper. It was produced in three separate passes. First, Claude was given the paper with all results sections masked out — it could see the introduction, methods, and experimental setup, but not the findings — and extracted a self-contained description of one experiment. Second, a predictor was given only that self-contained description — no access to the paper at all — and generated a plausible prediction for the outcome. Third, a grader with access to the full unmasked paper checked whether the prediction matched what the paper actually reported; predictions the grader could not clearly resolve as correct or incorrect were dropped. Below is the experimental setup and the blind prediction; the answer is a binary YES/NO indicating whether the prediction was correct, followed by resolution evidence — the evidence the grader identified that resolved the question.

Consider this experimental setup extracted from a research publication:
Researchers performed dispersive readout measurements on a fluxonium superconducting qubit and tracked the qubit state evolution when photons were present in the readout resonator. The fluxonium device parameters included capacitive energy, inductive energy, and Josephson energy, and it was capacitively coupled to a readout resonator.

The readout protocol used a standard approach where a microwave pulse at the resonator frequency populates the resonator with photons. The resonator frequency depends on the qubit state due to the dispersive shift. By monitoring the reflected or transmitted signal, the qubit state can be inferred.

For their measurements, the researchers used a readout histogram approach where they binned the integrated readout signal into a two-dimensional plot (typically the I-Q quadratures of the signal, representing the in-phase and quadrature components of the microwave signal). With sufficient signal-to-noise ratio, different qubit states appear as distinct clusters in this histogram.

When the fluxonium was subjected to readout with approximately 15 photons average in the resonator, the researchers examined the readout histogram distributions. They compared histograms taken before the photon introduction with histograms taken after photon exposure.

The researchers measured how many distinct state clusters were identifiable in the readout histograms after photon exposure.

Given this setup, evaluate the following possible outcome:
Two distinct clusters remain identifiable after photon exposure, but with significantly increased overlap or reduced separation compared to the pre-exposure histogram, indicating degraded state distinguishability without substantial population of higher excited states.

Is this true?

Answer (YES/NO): NO